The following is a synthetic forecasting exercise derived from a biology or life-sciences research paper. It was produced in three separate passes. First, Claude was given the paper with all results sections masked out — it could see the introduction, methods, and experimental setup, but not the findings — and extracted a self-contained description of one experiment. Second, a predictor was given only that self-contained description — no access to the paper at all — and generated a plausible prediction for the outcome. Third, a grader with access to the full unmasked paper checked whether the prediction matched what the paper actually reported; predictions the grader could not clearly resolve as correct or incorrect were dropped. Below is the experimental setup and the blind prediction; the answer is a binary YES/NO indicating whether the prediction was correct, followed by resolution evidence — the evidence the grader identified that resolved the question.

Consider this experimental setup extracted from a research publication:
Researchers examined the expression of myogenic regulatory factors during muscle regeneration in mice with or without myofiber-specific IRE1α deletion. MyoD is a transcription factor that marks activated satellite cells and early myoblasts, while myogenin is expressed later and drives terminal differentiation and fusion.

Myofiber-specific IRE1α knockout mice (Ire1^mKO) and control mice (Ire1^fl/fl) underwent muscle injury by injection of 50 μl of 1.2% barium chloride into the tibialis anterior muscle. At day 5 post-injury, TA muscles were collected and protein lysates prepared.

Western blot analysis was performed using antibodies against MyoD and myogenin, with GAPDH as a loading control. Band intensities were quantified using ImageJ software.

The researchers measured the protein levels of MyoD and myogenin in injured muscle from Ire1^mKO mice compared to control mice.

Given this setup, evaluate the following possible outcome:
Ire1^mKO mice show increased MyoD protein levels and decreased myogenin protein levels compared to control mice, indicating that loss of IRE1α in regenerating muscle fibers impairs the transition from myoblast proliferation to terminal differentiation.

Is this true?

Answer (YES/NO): NO